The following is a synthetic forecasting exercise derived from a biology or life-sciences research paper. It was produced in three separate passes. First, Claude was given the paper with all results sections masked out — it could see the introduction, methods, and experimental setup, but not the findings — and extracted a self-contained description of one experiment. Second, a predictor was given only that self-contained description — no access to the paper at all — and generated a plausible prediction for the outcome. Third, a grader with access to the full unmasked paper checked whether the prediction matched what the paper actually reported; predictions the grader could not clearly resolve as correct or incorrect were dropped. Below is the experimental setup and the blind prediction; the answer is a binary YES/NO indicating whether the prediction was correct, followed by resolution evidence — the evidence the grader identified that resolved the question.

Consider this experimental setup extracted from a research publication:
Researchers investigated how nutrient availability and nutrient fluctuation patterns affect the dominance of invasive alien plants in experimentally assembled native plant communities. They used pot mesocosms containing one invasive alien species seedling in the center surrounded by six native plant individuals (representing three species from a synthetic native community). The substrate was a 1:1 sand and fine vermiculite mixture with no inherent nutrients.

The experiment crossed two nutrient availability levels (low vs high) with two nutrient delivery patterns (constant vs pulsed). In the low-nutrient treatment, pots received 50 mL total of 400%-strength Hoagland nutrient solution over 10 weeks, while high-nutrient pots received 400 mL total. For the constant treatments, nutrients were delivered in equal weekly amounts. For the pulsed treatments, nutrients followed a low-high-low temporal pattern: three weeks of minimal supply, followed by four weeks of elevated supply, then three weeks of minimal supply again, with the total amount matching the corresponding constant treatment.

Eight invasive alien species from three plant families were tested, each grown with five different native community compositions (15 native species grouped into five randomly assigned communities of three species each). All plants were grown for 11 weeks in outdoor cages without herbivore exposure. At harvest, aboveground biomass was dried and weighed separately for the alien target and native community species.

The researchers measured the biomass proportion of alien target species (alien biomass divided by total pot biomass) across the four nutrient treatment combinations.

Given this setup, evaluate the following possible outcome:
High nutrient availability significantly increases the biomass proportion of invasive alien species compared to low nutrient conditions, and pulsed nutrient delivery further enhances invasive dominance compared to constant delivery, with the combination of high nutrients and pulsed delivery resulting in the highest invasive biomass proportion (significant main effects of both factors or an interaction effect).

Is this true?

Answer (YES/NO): NO